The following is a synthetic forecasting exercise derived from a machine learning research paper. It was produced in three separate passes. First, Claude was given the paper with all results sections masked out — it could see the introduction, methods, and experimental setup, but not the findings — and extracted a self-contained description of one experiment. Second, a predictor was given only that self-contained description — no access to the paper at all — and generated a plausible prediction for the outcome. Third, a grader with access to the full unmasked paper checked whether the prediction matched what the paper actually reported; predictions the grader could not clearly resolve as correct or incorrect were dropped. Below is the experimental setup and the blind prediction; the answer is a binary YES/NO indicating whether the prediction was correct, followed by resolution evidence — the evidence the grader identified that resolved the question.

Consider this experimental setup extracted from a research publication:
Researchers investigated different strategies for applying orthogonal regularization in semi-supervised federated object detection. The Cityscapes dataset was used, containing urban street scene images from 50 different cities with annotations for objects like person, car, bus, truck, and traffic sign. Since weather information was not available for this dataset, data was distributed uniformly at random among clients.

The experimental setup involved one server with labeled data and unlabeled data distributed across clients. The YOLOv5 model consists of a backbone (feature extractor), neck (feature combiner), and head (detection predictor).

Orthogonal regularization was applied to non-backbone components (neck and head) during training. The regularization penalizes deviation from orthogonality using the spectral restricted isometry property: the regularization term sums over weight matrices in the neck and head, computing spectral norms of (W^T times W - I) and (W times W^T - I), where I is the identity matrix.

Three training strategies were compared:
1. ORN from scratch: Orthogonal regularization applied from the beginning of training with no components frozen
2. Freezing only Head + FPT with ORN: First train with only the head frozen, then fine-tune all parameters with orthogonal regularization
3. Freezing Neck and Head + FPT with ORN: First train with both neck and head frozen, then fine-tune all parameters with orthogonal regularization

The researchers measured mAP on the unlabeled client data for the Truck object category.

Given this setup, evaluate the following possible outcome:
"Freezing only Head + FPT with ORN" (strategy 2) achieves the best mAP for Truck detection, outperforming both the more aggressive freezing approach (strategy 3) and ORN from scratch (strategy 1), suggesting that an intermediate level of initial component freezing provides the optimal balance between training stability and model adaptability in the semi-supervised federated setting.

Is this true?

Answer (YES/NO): NO